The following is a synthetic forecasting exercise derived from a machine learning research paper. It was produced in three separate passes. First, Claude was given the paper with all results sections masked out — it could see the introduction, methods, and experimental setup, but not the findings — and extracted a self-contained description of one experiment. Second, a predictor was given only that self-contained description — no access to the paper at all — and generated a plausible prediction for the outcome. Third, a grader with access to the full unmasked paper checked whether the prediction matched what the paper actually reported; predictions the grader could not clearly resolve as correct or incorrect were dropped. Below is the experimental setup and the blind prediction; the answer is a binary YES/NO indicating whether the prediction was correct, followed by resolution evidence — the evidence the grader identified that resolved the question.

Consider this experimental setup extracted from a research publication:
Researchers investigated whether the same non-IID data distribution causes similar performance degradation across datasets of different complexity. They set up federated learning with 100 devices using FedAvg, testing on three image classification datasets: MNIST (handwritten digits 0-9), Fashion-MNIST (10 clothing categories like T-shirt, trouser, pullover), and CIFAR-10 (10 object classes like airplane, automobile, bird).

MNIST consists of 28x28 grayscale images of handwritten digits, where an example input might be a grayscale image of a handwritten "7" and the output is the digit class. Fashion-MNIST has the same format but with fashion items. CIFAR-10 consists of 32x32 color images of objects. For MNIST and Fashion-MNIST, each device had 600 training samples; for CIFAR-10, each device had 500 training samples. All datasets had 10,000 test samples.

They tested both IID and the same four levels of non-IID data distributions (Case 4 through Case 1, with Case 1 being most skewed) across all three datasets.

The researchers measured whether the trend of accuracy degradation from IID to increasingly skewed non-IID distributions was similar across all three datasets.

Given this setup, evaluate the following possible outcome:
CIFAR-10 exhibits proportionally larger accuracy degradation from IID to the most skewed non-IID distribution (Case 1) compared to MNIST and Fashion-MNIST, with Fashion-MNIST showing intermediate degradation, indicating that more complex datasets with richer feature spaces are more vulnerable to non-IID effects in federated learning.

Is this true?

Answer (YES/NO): NO